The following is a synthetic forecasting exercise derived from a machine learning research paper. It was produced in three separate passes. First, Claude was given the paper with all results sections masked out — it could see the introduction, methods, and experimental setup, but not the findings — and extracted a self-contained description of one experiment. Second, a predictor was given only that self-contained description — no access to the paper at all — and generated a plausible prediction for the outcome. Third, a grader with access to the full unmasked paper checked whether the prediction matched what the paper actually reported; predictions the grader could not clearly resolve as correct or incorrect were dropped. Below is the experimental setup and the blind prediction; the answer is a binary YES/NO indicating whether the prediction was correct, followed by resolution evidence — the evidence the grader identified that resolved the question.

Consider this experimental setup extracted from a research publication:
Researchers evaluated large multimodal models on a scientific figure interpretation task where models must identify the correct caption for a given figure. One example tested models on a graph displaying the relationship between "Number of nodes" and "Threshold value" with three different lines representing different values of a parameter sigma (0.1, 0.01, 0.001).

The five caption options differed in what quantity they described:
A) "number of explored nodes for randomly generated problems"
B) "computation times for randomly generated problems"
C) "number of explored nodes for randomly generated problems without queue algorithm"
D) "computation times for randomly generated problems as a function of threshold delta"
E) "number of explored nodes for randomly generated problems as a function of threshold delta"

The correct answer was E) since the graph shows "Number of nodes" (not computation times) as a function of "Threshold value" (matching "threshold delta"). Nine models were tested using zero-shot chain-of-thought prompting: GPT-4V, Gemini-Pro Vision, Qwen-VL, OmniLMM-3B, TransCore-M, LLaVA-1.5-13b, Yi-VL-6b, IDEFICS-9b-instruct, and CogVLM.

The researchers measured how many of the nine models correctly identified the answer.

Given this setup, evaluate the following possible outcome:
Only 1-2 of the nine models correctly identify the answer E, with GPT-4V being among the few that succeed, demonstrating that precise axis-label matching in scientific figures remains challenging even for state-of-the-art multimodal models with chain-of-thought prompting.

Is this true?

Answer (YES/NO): NO